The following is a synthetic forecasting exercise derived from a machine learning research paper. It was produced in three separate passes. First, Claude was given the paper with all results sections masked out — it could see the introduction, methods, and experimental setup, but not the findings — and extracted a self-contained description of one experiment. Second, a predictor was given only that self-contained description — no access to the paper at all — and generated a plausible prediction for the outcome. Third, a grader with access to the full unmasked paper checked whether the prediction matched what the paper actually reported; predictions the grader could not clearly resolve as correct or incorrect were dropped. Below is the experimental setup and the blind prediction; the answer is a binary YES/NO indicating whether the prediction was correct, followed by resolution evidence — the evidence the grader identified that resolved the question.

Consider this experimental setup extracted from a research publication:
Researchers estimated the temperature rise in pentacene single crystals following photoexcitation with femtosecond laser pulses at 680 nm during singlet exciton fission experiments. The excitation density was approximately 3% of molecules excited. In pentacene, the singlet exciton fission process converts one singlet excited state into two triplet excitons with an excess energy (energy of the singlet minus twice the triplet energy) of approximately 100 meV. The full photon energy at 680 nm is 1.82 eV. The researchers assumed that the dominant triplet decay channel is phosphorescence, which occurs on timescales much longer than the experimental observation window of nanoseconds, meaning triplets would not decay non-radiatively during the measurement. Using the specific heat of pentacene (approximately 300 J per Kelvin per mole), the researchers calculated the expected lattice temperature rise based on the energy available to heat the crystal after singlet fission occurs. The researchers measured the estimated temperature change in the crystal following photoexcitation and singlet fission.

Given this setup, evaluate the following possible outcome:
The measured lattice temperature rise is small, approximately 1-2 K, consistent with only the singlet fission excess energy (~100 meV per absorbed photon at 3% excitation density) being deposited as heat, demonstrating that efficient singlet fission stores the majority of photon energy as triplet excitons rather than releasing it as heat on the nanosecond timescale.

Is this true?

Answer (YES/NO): YES